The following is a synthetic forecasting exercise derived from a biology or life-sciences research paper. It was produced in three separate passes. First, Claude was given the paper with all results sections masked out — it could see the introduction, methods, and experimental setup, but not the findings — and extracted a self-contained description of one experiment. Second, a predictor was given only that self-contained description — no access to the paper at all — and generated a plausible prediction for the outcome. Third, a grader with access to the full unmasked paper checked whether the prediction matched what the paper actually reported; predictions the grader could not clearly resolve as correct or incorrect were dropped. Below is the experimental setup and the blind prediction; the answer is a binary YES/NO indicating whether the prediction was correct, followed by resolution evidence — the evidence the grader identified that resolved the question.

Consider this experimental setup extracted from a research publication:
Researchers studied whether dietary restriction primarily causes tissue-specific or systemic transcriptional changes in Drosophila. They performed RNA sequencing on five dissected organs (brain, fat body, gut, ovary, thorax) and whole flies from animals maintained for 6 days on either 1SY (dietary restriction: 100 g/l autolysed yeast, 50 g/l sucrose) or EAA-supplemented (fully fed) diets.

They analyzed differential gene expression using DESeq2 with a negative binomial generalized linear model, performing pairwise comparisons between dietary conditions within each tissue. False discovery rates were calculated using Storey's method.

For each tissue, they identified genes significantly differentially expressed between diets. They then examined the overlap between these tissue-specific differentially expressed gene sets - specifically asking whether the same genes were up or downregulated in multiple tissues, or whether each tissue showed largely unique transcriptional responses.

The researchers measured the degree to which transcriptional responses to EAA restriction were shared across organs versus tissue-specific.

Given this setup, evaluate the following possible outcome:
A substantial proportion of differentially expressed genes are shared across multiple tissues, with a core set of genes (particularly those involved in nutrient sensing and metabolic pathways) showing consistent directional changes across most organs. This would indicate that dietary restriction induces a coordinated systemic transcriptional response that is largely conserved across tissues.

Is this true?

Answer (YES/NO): NO